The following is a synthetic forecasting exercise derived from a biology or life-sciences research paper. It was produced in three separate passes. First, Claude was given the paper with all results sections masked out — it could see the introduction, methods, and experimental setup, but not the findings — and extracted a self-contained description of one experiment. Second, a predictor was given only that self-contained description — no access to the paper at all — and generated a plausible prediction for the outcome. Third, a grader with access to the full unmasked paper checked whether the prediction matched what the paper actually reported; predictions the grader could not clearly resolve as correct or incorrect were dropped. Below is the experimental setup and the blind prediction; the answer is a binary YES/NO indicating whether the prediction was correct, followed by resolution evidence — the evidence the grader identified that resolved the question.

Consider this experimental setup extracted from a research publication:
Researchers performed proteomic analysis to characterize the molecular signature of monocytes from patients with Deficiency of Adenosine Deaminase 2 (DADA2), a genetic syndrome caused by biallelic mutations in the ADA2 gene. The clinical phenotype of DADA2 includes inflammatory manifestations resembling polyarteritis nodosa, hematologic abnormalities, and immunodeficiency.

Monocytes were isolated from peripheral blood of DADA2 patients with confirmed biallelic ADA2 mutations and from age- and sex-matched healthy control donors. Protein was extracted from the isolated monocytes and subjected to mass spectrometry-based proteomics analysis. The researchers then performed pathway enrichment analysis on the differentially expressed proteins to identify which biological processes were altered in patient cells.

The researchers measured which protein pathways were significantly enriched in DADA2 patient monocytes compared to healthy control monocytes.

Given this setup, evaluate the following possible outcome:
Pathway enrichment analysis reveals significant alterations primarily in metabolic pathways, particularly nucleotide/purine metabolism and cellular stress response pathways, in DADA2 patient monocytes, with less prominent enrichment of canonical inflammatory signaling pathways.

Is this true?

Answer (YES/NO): NO